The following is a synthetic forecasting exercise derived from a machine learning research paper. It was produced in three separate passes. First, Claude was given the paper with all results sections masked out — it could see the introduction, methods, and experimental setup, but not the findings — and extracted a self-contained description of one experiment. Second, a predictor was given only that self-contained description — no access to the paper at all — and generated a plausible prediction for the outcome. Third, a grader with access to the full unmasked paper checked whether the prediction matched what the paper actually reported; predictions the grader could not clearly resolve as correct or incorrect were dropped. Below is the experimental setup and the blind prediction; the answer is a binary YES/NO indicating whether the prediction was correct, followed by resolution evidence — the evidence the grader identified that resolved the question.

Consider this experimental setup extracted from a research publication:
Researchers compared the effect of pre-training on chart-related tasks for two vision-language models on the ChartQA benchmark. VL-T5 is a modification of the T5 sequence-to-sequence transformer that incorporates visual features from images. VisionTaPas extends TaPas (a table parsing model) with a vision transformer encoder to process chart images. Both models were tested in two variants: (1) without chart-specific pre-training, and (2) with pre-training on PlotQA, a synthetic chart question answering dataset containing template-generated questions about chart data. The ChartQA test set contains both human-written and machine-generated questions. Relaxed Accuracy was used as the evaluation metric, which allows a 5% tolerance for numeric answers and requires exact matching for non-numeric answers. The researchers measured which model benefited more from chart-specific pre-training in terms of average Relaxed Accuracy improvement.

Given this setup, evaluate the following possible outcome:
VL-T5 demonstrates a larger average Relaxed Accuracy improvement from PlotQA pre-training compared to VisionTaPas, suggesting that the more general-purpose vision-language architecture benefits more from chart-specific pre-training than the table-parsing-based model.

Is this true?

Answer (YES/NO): YES